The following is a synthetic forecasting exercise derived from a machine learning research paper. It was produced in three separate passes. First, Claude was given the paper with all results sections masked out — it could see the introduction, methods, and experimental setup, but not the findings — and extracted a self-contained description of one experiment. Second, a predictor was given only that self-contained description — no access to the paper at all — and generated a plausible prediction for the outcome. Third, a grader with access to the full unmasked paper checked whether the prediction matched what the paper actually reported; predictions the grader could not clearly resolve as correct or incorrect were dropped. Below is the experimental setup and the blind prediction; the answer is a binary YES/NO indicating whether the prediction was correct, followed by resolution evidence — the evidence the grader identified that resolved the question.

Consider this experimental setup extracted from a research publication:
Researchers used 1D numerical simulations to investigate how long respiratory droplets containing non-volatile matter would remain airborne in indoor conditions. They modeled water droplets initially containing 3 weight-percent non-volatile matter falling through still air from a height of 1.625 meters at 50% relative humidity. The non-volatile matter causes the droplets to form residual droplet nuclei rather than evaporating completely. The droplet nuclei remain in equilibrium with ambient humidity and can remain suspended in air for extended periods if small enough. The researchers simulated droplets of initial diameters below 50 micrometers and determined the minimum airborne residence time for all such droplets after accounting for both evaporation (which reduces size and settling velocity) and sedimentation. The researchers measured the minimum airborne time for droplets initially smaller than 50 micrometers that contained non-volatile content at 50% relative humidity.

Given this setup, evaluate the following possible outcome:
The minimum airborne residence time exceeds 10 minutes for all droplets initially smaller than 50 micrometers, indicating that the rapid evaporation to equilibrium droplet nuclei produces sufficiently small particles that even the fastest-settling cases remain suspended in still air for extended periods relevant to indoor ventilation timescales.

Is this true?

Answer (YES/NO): NO